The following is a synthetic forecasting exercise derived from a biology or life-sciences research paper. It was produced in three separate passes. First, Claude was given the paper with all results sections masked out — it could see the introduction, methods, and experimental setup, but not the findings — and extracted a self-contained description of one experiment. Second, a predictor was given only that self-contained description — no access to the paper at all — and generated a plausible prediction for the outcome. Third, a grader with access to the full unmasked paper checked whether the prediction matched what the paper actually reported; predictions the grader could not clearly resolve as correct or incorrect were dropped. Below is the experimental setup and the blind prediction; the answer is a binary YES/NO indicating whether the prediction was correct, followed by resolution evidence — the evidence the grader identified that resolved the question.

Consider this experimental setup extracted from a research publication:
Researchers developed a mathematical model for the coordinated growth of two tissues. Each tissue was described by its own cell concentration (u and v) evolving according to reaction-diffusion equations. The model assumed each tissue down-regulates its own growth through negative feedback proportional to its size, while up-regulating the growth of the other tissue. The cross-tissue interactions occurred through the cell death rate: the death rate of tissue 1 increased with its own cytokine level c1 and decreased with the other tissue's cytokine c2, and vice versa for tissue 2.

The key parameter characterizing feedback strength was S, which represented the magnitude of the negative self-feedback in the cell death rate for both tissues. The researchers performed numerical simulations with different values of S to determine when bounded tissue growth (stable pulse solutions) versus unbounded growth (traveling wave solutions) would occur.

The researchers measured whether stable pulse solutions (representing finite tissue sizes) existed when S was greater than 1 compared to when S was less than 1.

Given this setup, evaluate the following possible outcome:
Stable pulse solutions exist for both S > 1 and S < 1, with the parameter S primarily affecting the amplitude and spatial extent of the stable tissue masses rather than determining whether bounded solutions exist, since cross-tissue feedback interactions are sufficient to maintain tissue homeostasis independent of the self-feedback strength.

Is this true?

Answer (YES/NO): NO